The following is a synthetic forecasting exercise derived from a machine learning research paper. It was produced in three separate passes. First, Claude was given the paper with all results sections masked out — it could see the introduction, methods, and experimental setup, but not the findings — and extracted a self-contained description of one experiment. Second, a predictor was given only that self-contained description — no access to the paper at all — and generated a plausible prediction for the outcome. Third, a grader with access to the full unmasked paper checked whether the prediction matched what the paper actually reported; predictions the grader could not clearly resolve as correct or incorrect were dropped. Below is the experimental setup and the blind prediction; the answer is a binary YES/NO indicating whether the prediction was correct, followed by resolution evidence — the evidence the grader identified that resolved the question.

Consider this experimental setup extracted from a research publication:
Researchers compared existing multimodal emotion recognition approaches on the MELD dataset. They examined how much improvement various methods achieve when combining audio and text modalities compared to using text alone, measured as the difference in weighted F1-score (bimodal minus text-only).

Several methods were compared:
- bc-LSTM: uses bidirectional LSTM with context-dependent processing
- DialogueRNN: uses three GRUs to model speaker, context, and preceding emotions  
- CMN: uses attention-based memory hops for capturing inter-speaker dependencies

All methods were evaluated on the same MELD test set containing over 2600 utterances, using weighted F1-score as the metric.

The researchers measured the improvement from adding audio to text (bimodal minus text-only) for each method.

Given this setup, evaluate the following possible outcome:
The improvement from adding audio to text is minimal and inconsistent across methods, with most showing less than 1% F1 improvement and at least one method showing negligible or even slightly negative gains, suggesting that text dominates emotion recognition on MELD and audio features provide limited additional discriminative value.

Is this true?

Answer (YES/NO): NO